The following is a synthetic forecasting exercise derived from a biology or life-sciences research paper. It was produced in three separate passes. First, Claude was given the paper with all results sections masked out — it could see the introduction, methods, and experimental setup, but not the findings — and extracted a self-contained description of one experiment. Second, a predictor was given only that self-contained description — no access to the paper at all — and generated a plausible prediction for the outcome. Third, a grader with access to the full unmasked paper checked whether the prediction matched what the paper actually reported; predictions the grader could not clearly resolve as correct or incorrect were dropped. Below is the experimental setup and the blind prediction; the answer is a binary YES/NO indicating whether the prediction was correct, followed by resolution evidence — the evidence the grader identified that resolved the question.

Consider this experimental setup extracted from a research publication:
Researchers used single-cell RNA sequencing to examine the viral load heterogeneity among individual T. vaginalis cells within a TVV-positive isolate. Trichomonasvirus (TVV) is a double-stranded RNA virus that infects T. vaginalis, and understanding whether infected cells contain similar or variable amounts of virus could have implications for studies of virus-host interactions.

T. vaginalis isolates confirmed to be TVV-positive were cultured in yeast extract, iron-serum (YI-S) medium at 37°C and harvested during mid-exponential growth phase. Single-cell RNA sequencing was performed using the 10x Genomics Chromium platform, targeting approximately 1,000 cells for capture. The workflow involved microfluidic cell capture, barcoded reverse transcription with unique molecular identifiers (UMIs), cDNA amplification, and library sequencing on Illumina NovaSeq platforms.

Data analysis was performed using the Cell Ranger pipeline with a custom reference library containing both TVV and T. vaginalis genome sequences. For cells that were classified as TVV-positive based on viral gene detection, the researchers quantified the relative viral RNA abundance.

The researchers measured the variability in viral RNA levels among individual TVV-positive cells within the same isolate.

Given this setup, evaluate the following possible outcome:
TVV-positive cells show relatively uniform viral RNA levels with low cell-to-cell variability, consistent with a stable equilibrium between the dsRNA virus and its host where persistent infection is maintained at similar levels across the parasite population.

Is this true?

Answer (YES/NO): NO